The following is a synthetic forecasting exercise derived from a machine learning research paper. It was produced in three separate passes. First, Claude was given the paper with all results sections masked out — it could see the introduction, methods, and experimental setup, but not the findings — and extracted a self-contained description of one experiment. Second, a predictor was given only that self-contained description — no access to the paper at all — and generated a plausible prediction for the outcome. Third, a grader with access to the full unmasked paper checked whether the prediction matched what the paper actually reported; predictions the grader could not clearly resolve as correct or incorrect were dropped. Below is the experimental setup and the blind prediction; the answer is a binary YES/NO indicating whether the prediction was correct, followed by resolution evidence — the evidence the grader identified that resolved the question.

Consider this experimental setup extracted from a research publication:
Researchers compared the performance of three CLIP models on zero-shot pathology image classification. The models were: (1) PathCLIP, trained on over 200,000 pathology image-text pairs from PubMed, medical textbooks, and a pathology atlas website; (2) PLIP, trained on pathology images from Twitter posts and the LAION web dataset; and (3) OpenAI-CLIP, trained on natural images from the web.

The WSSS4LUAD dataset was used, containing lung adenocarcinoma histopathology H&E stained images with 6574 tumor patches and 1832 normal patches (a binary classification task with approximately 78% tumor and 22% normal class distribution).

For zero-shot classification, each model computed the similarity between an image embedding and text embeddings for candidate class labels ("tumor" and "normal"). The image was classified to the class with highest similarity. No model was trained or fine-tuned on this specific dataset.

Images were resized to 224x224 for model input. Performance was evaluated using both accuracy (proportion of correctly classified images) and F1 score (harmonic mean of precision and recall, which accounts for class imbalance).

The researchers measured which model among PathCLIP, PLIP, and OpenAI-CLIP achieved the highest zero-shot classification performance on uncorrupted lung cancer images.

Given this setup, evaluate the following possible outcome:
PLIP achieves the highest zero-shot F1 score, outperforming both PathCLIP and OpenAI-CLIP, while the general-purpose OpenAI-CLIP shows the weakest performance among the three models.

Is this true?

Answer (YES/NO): NO